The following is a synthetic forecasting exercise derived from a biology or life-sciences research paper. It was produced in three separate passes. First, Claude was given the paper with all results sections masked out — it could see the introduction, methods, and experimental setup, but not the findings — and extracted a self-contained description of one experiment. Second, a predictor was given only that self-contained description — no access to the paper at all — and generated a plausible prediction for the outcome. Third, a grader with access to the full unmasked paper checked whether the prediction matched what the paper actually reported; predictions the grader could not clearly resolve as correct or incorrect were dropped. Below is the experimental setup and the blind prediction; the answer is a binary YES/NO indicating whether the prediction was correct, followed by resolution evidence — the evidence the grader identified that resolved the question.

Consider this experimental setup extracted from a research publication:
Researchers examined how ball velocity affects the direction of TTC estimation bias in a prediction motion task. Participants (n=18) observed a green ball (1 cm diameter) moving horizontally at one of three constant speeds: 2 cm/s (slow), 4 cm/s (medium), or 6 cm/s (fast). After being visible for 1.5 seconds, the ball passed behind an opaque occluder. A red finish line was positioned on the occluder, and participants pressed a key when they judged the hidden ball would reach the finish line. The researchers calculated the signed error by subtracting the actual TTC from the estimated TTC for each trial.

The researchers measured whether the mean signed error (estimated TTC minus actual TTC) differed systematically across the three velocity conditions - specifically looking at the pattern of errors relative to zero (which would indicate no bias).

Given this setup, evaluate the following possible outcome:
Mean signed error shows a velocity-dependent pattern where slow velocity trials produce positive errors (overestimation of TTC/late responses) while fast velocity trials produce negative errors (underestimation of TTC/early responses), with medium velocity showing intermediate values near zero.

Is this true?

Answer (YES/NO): NO